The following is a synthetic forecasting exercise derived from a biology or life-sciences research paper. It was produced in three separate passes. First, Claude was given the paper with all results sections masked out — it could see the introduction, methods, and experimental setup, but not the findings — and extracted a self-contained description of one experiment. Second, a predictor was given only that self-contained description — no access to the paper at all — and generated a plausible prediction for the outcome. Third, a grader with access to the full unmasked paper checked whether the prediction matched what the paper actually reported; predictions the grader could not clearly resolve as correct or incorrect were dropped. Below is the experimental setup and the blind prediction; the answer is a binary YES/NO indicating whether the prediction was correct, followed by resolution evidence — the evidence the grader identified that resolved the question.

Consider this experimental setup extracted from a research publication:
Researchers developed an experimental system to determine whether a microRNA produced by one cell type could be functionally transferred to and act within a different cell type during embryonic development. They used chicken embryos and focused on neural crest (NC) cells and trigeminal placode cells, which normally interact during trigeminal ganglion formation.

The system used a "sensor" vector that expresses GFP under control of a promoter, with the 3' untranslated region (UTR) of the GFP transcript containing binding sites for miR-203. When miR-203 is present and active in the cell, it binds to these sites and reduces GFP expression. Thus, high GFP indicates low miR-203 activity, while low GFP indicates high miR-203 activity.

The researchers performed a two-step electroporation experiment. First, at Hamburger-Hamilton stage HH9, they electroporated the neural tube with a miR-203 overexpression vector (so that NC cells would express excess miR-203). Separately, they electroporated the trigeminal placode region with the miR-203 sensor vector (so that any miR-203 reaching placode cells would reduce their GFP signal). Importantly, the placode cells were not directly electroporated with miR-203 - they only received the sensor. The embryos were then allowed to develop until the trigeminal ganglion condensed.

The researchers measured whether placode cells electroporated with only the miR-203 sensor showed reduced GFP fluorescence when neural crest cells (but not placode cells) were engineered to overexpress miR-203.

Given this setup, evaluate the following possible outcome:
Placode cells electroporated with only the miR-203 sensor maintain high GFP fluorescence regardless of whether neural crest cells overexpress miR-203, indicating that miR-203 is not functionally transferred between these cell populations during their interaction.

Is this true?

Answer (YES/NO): NO